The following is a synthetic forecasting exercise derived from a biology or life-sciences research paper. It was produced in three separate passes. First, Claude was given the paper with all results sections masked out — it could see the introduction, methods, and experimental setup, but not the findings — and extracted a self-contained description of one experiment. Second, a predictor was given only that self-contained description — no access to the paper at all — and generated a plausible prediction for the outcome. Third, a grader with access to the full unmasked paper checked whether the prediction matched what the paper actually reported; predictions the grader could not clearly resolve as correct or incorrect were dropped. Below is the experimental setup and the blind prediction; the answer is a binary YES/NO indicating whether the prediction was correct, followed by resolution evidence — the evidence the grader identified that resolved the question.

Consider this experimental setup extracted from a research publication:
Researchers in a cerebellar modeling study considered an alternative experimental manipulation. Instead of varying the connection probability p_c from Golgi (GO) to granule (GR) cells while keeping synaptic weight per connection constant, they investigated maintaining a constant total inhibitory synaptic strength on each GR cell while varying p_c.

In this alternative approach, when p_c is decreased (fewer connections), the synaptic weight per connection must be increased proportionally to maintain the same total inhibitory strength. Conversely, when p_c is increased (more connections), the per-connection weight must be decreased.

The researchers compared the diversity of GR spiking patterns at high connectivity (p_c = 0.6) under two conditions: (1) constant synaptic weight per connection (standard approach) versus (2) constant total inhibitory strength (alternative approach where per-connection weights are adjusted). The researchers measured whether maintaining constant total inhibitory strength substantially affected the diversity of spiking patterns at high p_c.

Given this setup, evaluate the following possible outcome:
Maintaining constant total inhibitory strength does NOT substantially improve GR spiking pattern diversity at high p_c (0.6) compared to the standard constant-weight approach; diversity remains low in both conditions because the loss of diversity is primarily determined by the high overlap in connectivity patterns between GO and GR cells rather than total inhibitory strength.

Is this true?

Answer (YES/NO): YES